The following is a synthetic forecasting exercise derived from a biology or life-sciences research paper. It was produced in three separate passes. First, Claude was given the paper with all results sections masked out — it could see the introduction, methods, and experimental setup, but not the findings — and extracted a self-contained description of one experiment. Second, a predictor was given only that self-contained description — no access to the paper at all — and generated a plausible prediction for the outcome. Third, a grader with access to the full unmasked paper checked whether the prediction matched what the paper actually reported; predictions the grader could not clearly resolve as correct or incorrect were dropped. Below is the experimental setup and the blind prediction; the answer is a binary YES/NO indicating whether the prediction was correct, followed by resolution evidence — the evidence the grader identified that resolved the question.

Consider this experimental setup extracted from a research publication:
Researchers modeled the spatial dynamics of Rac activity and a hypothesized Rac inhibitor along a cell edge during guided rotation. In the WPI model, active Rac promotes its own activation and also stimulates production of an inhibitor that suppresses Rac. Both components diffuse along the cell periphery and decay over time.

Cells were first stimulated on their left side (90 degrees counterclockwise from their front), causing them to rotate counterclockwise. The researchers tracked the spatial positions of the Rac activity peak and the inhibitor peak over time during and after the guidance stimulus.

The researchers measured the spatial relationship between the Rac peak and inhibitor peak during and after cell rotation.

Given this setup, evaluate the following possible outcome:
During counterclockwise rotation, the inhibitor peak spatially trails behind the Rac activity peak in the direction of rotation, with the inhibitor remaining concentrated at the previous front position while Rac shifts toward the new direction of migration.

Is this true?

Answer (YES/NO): YES